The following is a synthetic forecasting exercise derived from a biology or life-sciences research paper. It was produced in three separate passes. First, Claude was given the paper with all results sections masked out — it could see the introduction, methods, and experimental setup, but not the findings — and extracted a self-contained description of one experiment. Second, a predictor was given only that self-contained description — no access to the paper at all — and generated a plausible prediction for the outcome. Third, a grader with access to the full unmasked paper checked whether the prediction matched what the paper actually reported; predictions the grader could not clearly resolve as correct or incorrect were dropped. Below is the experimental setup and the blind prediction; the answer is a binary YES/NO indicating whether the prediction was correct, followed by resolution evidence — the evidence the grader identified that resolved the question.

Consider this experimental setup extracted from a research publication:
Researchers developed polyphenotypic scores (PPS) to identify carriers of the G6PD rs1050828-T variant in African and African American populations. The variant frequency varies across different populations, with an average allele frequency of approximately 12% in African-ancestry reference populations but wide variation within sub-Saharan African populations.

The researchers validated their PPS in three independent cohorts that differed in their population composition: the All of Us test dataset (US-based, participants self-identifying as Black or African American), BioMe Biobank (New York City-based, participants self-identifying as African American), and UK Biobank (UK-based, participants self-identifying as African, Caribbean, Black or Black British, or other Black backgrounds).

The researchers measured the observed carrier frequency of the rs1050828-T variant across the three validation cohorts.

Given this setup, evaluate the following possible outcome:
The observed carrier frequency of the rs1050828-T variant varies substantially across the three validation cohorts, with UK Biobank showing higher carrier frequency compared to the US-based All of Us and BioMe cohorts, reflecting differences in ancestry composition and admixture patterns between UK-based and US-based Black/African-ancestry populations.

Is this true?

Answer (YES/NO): YES